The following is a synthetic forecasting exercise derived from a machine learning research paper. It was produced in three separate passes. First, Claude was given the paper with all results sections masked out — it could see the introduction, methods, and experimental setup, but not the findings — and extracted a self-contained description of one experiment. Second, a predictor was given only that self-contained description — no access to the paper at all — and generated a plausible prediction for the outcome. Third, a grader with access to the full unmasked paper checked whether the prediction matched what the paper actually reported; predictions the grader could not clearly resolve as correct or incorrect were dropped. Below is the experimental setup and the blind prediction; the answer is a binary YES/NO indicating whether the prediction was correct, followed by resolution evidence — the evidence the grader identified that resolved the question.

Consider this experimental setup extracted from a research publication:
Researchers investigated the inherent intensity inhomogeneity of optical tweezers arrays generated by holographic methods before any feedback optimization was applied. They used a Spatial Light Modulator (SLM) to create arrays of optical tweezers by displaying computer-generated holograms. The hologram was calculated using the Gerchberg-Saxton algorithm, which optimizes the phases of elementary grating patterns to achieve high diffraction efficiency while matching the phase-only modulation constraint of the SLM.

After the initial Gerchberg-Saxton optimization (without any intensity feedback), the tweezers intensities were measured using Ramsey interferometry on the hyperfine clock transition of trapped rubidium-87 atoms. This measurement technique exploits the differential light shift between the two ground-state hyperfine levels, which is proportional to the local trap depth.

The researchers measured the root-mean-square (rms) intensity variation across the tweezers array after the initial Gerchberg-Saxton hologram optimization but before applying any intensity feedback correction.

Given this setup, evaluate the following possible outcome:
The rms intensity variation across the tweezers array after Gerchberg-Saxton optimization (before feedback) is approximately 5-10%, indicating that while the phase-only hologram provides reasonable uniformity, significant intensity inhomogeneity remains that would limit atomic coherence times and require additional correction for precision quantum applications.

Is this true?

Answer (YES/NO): NO